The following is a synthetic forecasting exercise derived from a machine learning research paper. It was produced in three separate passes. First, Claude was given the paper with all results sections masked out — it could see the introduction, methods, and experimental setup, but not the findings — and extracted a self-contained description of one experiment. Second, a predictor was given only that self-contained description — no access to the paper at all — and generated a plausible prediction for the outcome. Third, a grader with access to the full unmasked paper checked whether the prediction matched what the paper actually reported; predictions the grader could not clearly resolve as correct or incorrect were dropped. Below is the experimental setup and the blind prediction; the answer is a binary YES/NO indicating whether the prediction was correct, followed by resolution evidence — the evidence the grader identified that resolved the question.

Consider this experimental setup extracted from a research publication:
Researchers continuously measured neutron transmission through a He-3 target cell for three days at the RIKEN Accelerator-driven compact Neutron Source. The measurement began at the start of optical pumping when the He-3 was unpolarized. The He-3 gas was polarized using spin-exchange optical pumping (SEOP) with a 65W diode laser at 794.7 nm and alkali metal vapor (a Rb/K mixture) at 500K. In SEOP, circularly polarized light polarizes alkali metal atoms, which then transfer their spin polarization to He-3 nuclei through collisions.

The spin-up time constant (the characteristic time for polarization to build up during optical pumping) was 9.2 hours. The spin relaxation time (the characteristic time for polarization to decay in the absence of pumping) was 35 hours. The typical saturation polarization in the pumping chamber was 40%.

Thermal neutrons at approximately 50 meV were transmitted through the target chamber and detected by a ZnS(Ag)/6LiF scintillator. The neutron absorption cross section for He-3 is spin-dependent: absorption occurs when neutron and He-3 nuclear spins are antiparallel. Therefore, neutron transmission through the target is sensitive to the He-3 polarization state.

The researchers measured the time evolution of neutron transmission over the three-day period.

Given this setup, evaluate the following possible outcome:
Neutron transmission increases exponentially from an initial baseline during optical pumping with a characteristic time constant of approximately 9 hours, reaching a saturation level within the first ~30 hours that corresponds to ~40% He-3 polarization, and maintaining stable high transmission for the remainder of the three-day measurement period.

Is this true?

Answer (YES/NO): NO